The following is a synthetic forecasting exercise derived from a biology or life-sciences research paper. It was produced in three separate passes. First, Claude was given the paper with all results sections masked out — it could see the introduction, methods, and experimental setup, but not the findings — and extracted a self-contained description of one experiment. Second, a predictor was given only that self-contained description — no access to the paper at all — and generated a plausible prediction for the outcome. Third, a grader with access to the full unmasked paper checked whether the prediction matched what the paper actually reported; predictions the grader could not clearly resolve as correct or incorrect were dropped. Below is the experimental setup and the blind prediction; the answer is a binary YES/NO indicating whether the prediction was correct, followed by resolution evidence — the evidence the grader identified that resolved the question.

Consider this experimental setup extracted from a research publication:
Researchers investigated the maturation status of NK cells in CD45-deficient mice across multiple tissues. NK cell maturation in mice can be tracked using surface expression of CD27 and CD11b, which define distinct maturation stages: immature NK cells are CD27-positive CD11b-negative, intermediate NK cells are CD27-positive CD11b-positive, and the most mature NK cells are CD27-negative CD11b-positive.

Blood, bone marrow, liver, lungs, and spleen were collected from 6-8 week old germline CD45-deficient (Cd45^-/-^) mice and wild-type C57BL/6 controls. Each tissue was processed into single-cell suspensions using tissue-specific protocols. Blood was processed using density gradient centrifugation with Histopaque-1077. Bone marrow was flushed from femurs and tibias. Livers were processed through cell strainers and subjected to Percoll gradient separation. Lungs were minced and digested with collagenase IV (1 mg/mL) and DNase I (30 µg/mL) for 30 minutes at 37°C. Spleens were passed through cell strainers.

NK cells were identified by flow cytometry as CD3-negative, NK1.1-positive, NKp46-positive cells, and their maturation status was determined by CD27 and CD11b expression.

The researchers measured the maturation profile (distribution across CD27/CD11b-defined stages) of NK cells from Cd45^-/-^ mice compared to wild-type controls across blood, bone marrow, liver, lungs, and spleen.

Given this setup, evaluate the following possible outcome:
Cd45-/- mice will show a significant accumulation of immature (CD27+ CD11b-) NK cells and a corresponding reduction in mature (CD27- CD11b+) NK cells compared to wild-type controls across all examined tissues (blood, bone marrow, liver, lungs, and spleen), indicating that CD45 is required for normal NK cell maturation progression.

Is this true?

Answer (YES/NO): NO